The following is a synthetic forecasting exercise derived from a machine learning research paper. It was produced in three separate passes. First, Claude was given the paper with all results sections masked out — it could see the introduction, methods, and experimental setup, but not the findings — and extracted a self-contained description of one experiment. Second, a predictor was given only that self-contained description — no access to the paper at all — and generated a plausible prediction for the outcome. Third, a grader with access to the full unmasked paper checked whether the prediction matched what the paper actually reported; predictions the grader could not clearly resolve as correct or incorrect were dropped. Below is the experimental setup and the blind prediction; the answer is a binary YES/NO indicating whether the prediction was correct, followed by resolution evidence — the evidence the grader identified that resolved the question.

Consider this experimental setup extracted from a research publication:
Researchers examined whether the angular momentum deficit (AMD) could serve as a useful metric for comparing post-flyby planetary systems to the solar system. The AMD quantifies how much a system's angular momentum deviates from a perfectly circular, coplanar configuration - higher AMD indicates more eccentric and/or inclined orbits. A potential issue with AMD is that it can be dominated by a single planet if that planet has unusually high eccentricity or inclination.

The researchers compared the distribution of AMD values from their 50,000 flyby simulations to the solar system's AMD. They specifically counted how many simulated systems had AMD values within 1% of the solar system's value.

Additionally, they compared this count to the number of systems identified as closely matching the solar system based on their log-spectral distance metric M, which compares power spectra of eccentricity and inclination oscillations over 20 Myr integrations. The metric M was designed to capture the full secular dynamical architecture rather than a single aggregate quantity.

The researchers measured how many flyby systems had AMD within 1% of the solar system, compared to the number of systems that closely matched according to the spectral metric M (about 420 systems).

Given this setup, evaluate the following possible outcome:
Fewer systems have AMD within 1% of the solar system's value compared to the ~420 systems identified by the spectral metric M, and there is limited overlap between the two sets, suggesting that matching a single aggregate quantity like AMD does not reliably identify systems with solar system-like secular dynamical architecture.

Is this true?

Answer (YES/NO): NO